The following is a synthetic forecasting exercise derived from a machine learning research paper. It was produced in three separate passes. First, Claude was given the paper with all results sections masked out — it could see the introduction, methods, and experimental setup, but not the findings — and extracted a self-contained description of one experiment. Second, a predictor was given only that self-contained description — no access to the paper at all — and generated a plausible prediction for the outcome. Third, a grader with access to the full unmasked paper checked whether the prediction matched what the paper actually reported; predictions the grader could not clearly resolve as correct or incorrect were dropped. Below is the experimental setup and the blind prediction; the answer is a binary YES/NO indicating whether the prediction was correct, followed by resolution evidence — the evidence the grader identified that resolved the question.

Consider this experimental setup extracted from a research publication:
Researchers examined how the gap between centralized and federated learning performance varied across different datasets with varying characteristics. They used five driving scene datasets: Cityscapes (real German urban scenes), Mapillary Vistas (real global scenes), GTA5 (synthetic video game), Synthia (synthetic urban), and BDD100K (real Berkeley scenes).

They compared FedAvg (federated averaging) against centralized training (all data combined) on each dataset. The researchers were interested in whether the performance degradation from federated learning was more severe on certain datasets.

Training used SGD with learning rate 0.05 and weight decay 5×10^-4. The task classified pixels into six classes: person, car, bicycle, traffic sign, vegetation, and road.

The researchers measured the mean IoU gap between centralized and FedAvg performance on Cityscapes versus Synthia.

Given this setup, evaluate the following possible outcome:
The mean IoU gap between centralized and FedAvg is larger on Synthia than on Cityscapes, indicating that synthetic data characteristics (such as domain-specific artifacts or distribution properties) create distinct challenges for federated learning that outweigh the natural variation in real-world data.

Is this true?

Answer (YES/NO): YES